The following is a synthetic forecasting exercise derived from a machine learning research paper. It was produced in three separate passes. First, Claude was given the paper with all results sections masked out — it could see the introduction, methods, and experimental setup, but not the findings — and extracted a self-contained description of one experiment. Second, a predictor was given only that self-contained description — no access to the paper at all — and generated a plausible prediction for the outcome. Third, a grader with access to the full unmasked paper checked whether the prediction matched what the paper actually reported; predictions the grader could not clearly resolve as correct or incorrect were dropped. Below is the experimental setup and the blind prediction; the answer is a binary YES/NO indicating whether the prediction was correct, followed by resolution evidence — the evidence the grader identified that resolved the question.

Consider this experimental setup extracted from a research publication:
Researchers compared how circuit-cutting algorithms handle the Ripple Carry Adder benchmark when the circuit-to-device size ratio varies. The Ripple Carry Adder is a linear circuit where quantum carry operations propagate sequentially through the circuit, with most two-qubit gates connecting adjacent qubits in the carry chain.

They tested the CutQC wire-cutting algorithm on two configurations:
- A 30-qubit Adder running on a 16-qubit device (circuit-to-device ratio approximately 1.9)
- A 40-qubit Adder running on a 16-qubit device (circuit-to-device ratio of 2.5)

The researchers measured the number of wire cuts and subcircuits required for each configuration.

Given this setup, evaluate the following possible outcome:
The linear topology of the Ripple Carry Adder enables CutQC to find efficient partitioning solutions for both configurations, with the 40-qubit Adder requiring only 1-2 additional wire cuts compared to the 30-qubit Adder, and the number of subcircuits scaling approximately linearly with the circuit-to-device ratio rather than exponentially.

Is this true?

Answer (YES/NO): NO